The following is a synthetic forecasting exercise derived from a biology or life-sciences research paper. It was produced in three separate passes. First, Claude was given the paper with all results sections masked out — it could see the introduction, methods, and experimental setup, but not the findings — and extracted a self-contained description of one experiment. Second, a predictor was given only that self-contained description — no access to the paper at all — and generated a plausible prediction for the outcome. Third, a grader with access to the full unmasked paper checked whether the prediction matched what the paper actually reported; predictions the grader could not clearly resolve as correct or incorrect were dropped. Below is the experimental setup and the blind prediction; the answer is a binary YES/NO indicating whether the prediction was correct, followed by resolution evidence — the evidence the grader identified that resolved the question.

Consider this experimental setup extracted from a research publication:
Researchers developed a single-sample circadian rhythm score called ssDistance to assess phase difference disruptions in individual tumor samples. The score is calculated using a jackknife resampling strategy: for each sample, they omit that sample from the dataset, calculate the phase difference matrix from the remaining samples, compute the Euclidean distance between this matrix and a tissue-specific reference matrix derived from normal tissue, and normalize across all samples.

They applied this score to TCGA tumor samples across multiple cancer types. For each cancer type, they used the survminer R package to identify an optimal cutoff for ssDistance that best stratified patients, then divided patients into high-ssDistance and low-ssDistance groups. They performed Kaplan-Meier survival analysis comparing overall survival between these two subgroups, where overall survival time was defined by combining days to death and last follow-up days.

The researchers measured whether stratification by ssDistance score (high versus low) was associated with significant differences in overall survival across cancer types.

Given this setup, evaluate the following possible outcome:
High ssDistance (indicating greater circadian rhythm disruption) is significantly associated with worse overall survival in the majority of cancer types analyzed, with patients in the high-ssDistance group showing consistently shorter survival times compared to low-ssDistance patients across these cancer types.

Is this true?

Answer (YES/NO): NO